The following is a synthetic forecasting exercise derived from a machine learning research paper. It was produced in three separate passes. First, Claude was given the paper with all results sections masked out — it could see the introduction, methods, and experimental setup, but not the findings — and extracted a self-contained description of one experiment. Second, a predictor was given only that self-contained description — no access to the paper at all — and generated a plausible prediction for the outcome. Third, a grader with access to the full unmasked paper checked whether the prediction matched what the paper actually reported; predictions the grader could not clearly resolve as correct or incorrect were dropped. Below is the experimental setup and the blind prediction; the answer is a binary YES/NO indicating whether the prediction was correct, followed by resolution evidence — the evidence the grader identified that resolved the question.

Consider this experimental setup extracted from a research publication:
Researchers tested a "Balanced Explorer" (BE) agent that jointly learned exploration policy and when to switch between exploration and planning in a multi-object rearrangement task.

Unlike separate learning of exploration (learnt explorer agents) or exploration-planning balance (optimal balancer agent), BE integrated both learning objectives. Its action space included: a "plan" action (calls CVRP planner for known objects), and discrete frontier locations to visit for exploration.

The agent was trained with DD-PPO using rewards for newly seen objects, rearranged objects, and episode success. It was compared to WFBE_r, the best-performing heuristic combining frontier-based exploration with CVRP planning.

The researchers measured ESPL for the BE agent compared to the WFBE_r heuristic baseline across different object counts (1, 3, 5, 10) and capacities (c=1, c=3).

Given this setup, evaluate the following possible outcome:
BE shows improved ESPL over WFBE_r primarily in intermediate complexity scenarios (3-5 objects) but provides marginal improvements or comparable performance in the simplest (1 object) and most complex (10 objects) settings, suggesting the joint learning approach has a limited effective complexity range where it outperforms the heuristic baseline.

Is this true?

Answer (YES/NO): NO